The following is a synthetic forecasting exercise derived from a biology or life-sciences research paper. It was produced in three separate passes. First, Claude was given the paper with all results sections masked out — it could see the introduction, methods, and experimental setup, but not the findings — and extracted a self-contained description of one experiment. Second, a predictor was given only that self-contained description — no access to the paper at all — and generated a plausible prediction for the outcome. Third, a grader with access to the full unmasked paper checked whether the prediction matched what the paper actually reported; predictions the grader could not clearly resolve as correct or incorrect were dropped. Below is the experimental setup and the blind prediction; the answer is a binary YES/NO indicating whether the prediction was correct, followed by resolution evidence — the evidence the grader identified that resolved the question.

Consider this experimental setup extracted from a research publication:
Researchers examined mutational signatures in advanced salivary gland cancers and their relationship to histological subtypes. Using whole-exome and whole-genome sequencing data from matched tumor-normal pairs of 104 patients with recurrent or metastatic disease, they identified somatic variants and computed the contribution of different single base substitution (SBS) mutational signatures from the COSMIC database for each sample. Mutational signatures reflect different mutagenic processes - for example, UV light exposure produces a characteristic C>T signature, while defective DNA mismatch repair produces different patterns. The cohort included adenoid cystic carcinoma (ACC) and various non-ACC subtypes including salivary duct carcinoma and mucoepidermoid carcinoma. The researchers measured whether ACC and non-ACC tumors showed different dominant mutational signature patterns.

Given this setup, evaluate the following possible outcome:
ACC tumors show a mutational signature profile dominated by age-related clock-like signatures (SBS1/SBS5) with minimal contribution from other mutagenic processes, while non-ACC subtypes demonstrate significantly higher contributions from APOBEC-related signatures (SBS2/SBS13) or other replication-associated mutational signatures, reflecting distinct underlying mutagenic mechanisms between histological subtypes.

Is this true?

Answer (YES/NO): NO